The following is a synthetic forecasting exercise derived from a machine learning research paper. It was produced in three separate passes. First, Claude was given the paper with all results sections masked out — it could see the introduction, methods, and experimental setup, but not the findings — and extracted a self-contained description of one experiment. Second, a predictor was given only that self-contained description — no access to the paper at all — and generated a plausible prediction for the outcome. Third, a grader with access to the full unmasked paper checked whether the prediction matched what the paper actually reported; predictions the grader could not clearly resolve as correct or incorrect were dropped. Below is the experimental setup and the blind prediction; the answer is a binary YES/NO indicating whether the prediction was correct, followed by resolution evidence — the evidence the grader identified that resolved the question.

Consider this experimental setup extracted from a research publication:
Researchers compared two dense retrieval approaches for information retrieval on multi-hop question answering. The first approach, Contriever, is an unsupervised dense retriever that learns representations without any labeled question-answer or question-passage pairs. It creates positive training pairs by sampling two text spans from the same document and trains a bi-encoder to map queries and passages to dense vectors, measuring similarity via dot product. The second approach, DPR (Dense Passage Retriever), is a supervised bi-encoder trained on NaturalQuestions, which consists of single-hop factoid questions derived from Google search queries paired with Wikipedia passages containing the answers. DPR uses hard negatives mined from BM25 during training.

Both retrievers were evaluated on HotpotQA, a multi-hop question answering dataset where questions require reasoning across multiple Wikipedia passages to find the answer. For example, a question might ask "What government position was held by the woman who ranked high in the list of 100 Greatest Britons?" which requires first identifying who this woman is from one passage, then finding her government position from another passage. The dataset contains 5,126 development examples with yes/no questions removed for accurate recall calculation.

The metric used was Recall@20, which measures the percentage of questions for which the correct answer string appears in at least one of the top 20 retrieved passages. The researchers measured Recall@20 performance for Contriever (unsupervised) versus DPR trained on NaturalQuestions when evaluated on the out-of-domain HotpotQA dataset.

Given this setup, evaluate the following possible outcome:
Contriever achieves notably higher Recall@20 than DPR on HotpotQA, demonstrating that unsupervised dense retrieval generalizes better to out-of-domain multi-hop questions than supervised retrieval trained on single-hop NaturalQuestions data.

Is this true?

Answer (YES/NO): YES